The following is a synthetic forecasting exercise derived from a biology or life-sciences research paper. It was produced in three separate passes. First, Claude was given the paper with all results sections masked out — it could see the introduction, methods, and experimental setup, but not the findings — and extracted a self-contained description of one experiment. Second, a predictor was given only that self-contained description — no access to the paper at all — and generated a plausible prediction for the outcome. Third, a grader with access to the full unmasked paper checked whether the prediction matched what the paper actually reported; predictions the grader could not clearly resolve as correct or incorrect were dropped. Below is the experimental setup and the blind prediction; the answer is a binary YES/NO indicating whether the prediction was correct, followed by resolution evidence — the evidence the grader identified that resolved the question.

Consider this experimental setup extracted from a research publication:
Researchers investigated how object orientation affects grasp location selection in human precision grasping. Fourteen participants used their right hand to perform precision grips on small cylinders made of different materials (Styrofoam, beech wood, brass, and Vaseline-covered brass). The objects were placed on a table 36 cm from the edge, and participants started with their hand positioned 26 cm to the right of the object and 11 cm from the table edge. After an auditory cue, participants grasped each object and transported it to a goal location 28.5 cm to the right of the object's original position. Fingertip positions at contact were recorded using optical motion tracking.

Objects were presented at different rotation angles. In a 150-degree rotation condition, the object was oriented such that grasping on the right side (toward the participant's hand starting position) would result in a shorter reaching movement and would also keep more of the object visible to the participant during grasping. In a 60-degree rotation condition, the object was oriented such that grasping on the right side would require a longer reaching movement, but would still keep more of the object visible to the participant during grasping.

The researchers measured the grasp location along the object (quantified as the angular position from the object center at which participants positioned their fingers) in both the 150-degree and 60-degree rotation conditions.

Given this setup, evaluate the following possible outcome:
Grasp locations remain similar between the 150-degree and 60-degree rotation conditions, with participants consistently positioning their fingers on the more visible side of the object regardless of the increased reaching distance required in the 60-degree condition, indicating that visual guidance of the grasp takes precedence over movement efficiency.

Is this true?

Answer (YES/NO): YES